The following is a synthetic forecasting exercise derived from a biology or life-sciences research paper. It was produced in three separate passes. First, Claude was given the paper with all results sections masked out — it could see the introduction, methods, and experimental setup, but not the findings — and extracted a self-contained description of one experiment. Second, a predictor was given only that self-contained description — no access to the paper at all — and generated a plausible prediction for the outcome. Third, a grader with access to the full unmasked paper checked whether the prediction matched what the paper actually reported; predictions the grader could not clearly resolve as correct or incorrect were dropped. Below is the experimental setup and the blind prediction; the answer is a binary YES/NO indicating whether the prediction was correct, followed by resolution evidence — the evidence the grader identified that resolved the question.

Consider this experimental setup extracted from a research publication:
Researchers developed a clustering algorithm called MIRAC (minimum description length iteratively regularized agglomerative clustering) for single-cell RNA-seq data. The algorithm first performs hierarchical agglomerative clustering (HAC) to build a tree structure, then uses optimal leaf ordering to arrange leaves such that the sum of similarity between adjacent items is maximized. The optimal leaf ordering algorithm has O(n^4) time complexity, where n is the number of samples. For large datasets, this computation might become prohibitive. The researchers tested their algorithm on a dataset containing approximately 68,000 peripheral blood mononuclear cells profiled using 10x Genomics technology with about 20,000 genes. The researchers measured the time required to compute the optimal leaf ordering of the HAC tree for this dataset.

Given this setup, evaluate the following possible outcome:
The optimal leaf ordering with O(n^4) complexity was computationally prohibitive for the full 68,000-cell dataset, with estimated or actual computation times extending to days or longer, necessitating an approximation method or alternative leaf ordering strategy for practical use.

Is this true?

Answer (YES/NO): YES